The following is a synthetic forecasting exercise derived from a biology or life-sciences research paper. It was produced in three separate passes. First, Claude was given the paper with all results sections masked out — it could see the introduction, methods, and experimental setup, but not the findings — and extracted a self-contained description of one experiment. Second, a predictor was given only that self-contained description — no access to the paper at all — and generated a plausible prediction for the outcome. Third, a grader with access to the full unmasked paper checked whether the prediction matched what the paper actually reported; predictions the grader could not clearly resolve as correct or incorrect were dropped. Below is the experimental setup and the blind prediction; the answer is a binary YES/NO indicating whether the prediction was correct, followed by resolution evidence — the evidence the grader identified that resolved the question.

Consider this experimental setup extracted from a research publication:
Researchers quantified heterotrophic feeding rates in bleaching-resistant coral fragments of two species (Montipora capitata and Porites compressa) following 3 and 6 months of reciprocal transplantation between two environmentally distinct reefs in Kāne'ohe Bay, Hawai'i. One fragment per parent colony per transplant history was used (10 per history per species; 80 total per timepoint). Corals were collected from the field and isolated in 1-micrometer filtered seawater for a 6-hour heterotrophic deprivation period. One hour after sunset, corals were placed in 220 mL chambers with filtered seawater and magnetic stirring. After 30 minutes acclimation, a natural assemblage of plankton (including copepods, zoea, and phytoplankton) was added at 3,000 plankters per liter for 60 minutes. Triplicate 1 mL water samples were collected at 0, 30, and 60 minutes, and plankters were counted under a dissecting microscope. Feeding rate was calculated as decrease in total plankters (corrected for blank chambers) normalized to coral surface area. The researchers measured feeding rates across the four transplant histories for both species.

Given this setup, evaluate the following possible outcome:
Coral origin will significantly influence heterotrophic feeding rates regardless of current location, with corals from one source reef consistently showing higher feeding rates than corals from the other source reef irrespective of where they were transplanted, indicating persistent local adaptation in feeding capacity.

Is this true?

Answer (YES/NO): NO